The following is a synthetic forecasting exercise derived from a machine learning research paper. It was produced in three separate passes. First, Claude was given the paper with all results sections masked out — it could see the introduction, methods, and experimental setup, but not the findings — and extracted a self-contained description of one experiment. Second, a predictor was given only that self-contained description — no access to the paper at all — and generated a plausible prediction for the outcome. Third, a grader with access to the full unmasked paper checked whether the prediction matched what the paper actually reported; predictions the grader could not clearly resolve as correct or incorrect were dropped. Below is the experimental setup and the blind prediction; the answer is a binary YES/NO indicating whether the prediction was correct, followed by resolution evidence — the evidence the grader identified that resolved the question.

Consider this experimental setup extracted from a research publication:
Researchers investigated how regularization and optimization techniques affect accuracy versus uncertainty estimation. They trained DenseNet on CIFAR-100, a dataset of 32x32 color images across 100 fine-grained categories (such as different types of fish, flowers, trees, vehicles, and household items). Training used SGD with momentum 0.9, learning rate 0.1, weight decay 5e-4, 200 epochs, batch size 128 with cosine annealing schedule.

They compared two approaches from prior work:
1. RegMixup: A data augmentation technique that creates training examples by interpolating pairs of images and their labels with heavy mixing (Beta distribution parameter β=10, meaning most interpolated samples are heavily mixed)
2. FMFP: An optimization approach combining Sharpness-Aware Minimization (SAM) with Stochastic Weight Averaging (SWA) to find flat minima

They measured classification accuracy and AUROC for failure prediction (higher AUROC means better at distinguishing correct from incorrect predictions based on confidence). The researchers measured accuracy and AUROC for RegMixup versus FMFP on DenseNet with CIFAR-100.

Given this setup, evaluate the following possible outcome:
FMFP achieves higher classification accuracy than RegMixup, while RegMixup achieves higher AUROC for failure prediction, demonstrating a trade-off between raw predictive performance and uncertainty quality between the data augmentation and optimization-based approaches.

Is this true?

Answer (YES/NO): NO